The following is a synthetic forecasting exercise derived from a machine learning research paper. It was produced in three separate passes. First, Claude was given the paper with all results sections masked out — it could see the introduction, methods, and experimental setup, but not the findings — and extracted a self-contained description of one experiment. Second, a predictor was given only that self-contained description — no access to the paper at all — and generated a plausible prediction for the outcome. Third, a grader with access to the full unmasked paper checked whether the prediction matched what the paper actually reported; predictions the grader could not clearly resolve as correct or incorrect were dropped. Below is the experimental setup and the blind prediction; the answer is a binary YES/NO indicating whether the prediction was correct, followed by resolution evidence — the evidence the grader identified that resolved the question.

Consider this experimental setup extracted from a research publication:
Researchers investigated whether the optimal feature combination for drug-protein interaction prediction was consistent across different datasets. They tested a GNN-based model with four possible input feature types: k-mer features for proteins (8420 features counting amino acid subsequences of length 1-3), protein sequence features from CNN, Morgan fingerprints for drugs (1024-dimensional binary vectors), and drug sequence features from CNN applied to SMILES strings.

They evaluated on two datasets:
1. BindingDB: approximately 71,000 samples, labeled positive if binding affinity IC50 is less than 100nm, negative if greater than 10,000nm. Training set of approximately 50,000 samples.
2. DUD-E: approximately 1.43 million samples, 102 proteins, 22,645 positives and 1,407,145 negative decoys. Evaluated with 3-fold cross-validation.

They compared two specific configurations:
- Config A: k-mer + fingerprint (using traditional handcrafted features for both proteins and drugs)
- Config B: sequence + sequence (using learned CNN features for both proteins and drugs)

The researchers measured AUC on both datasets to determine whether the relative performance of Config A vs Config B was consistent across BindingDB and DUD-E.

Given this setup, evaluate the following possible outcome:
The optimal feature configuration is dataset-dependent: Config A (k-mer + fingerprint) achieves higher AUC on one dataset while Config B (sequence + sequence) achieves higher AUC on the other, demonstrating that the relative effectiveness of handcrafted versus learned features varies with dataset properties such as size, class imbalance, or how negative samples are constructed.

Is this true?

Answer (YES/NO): YES